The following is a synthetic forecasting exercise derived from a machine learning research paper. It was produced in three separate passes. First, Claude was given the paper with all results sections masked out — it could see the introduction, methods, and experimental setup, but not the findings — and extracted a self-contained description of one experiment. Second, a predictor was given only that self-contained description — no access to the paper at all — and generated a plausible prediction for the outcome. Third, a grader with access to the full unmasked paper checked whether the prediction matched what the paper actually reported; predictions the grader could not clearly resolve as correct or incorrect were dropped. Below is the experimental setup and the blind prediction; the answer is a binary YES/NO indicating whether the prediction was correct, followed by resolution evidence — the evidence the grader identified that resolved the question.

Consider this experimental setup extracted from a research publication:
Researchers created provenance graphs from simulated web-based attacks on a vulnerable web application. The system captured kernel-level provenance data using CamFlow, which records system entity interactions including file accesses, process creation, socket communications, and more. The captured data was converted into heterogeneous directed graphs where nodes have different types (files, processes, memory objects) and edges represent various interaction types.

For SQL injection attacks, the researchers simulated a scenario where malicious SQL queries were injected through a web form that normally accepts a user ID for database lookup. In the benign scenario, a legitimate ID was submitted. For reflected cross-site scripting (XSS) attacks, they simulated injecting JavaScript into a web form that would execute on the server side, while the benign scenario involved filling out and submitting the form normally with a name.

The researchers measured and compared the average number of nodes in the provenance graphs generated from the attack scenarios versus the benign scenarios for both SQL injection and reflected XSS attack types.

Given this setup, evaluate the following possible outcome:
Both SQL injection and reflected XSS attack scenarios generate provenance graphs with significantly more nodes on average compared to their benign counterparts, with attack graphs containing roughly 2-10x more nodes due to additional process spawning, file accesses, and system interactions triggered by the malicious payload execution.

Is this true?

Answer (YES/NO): NO